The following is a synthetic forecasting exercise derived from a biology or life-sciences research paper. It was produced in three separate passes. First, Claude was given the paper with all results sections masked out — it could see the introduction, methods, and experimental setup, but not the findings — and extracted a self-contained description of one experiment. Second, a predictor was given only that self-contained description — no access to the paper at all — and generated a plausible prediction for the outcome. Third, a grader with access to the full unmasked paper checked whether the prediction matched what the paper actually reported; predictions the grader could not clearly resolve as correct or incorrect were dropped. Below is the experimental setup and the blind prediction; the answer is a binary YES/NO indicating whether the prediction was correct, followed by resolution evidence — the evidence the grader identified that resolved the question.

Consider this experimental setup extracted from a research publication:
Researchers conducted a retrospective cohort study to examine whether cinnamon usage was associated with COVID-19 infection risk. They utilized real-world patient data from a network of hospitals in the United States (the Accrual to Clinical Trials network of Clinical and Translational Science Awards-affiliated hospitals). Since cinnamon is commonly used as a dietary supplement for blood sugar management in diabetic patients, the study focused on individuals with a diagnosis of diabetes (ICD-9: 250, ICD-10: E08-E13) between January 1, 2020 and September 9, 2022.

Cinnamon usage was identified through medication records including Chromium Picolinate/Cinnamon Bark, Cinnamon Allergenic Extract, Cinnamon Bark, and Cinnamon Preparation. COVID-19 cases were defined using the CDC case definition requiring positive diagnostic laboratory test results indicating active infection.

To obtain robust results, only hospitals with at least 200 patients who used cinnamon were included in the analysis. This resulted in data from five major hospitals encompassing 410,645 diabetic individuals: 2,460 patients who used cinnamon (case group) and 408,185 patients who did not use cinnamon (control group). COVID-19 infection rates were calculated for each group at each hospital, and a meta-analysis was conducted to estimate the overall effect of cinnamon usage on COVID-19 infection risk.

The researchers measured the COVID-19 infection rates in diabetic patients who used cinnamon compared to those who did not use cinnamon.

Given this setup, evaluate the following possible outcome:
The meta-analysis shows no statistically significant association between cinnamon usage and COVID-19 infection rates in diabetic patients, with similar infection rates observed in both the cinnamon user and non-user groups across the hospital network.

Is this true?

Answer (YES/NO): NO